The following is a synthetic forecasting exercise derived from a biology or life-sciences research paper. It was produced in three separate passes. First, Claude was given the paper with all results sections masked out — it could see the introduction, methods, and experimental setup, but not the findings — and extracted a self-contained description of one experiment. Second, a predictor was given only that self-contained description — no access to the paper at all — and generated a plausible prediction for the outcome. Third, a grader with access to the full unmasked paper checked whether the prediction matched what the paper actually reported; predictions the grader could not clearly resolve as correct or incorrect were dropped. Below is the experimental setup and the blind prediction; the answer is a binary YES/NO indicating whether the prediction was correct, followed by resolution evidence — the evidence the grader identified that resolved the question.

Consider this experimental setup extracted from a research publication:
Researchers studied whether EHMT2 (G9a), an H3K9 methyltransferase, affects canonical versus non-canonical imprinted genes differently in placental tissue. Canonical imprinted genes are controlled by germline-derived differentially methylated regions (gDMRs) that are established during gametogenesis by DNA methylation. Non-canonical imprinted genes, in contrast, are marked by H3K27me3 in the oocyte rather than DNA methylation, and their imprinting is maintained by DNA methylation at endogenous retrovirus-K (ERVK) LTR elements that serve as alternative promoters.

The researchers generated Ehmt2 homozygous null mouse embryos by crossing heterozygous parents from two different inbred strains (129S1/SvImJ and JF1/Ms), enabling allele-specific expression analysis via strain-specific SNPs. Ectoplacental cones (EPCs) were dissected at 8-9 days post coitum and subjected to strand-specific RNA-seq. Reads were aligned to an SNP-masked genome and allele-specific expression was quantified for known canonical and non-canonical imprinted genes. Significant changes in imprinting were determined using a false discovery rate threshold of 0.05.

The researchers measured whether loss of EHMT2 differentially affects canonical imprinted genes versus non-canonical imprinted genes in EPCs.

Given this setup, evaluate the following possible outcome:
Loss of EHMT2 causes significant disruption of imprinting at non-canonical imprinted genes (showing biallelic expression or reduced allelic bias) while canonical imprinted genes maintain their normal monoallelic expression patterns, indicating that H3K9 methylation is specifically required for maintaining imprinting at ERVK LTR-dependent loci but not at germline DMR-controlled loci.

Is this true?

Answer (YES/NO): NO